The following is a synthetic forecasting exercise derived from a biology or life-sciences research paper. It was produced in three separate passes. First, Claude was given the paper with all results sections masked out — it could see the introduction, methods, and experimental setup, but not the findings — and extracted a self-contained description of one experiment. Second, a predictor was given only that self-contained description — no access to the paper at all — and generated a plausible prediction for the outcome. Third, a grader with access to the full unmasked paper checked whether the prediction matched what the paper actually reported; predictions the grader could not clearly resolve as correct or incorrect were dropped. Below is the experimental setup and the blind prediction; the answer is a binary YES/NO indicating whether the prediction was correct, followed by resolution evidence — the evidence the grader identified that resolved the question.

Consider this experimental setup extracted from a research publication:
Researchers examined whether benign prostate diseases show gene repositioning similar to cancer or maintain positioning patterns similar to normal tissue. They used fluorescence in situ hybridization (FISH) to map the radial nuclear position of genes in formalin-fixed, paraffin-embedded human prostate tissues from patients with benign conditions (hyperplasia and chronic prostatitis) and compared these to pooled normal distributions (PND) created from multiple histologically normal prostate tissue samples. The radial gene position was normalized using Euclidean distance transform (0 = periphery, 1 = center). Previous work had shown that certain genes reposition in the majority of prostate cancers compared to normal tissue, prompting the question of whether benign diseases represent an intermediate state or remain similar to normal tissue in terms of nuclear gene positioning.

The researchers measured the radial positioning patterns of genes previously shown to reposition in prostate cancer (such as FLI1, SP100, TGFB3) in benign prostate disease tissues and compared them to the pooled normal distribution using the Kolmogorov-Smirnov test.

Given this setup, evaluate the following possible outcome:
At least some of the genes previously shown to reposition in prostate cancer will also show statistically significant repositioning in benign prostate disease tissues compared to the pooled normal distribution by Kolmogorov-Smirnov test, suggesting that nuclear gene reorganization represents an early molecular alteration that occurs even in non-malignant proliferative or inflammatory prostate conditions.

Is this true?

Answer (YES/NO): YES